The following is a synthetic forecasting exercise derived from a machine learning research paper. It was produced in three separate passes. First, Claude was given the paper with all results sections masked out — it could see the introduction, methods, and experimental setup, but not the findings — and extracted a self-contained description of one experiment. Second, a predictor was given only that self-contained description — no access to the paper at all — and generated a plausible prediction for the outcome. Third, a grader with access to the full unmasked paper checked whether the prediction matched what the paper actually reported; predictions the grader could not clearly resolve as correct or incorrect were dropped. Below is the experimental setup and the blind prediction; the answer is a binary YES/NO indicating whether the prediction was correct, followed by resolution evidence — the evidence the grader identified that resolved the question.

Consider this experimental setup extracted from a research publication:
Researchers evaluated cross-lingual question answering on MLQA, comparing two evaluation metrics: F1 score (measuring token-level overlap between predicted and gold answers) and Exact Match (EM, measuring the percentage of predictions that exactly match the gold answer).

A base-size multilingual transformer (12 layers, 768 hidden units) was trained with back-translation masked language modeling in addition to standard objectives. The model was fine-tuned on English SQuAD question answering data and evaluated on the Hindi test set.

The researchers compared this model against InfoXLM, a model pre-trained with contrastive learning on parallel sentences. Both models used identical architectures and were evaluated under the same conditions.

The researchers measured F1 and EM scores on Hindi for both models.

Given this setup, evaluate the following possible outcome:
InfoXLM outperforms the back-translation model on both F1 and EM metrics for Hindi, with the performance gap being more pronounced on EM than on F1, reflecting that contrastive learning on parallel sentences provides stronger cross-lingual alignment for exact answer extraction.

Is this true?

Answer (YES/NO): NO